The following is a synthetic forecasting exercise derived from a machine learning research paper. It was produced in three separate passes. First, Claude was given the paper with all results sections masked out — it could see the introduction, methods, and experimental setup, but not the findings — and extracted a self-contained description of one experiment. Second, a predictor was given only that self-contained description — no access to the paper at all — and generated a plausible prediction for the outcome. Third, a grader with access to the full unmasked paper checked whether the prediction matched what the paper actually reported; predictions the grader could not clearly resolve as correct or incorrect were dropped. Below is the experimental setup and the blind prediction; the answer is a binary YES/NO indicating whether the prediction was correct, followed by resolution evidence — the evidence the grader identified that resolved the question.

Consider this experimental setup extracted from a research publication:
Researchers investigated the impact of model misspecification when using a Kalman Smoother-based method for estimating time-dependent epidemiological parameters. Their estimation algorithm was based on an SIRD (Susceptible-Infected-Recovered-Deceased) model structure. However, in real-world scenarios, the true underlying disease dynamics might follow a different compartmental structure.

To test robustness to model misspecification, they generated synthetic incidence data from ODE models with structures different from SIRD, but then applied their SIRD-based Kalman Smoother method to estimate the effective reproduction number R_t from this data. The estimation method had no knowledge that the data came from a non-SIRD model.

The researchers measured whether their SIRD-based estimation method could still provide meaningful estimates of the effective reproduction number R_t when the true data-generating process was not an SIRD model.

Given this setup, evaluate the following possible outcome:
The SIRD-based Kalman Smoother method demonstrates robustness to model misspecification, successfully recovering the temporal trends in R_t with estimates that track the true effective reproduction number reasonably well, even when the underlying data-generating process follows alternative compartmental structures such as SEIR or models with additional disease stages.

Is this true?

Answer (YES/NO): YES